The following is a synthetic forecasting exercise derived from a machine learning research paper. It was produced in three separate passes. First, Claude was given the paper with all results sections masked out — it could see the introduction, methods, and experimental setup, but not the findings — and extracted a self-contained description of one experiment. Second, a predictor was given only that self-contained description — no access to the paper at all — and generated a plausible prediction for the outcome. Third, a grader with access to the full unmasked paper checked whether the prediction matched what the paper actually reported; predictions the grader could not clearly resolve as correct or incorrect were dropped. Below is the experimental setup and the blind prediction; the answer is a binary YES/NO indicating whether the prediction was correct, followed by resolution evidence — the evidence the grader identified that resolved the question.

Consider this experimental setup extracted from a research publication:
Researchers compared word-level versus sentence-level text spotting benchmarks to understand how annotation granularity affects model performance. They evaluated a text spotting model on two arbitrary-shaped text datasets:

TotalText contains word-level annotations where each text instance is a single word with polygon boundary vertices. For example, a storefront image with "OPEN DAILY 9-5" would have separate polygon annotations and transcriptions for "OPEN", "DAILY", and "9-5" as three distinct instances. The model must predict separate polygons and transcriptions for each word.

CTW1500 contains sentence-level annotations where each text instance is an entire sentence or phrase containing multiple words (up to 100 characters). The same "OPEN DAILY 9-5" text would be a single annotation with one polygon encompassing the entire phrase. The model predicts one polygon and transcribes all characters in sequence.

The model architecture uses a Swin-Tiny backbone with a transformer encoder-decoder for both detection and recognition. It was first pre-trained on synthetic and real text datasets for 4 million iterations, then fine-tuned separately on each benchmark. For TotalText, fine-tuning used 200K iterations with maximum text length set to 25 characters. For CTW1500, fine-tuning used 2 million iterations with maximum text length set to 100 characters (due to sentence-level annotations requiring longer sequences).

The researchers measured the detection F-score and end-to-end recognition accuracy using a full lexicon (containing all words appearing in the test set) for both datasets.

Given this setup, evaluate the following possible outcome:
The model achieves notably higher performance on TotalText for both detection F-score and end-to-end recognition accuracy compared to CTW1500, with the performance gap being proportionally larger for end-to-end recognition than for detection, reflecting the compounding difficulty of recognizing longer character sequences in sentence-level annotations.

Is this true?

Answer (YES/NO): NO